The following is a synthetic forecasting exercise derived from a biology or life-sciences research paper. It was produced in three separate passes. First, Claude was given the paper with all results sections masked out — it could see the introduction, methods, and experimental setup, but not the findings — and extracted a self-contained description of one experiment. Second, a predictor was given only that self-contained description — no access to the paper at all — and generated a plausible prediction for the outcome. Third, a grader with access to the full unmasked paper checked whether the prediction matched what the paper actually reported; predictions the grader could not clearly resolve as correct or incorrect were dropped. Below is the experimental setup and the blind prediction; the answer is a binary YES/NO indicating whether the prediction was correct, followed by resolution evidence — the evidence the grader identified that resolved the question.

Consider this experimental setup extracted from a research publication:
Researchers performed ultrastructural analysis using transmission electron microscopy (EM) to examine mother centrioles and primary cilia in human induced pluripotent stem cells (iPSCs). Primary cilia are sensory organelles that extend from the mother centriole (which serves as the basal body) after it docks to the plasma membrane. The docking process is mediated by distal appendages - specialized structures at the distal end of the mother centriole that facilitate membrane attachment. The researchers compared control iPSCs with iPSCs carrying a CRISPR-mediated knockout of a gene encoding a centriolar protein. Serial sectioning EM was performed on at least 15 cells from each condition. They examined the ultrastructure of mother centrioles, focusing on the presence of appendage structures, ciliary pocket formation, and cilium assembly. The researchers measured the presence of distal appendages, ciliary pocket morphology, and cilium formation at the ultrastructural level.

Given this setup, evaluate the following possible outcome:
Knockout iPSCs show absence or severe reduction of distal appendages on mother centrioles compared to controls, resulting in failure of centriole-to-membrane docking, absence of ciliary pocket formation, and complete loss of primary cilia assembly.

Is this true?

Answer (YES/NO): NO